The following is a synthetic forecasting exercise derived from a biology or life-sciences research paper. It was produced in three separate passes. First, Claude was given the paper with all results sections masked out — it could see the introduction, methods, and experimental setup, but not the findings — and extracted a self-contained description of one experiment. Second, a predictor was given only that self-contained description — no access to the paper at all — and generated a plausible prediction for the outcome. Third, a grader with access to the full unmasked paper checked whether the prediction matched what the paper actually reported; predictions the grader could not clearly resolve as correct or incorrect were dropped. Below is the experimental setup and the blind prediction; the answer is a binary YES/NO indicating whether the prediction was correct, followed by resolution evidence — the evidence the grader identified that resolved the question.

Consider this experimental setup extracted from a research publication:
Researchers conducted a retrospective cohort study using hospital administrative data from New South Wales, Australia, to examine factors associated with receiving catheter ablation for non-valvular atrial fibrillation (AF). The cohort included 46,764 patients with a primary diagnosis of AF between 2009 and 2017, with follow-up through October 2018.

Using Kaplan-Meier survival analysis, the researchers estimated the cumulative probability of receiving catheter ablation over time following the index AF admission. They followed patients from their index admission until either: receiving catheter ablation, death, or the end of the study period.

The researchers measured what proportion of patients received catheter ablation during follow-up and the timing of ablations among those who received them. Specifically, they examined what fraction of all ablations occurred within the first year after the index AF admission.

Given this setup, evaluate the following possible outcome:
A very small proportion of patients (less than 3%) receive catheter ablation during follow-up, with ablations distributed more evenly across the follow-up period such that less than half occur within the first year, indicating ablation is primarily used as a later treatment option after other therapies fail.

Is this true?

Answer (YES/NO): NO